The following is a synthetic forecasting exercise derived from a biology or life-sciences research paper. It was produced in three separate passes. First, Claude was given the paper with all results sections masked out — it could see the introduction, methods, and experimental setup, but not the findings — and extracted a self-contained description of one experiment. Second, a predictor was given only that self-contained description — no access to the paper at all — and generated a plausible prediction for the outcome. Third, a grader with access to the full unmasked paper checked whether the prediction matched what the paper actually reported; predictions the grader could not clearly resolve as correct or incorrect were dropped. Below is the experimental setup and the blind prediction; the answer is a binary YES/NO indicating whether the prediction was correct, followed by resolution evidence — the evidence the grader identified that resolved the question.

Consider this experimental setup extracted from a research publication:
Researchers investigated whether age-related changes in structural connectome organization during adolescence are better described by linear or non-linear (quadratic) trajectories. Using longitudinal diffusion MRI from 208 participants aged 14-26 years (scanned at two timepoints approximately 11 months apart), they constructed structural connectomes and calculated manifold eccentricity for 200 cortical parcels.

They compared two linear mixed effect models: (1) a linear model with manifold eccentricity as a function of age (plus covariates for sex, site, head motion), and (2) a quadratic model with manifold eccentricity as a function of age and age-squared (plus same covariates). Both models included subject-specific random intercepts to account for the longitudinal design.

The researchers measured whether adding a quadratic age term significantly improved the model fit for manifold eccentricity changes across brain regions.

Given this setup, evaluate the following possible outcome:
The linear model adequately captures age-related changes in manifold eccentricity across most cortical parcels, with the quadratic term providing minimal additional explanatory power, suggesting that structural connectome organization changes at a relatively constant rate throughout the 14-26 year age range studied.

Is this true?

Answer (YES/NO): YES